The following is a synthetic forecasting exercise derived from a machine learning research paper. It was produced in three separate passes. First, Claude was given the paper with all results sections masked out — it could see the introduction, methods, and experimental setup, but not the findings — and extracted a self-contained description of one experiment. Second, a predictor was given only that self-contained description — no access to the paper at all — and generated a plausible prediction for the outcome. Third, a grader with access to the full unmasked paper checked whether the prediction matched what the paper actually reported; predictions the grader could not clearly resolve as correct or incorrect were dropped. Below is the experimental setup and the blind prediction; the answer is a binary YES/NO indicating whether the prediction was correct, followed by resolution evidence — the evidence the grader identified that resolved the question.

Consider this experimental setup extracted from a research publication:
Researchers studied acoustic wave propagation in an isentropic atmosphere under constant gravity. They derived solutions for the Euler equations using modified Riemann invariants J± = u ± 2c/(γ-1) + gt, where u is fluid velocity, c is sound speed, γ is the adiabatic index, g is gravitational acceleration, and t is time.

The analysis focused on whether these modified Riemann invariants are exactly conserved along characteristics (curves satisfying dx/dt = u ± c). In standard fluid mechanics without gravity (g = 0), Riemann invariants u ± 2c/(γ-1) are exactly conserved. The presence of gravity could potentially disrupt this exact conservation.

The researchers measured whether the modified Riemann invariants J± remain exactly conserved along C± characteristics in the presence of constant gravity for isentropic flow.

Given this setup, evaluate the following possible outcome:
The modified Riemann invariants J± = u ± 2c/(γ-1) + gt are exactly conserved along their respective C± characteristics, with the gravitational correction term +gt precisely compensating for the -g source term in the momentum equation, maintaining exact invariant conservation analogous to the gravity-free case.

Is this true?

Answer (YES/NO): YES